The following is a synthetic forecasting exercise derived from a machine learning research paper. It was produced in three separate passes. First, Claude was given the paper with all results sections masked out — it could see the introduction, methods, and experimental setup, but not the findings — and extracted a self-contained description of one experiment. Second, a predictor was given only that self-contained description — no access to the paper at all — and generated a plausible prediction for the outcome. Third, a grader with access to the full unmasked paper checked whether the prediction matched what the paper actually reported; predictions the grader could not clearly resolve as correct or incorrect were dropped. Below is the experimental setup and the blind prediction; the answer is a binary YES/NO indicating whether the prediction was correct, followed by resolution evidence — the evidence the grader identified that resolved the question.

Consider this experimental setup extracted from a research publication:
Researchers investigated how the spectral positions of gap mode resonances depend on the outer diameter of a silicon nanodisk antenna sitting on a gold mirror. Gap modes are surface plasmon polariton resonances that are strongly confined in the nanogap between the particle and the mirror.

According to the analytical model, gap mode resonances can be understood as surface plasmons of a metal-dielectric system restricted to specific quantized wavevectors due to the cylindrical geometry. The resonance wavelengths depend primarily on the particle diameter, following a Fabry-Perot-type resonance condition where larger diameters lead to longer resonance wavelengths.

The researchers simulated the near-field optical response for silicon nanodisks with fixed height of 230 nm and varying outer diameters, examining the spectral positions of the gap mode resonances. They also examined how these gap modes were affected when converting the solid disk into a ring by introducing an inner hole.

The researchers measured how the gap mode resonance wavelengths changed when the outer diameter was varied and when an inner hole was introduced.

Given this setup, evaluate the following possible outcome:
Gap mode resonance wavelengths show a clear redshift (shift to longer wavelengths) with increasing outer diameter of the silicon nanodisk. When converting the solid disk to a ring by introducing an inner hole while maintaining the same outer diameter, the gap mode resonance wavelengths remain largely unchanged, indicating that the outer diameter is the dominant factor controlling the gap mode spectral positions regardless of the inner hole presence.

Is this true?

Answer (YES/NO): YES